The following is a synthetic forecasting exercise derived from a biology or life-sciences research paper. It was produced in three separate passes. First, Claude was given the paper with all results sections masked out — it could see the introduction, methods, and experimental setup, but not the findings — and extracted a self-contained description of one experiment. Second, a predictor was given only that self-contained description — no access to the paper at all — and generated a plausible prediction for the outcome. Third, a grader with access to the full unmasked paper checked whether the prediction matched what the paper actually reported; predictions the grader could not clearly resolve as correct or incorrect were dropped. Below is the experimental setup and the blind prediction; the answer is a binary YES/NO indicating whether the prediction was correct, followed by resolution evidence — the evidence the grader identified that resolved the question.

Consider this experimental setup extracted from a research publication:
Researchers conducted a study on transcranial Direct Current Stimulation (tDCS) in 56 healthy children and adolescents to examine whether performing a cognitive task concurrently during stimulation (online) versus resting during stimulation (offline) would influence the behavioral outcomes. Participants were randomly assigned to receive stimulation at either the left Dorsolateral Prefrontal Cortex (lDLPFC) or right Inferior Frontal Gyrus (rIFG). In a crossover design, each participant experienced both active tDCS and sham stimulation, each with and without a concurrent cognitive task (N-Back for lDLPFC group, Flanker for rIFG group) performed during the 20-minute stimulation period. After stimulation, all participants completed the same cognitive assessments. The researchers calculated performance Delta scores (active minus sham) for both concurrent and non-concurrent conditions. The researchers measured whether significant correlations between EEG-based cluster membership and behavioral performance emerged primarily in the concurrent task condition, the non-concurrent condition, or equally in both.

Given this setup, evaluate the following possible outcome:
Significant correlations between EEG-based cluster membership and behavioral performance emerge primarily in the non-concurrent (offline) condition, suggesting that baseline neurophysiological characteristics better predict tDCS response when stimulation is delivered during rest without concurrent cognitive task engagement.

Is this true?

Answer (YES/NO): NO